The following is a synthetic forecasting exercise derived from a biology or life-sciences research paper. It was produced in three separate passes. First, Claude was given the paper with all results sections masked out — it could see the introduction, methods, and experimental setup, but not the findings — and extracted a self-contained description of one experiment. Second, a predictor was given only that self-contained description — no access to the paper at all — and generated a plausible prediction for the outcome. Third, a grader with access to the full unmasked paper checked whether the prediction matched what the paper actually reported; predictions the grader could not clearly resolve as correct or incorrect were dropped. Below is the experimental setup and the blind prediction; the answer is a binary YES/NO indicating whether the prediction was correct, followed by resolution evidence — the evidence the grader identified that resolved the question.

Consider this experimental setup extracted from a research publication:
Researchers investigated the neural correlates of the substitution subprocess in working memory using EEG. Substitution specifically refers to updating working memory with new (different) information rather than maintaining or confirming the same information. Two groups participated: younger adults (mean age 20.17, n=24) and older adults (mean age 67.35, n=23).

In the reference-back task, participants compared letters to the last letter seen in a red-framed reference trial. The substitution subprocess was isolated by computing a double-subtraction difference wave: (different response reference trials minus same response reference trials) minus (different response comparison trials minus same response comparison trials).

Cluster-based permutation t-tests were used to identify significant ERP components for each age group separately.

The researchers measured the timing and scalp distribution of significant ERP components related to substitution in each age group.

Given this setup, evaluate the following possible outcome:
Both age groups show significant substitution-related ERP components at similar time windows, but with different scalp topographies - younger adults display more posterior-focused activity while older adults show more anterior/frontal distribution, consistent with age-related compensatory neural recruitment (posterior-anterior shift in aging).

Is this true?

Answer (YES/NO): NO